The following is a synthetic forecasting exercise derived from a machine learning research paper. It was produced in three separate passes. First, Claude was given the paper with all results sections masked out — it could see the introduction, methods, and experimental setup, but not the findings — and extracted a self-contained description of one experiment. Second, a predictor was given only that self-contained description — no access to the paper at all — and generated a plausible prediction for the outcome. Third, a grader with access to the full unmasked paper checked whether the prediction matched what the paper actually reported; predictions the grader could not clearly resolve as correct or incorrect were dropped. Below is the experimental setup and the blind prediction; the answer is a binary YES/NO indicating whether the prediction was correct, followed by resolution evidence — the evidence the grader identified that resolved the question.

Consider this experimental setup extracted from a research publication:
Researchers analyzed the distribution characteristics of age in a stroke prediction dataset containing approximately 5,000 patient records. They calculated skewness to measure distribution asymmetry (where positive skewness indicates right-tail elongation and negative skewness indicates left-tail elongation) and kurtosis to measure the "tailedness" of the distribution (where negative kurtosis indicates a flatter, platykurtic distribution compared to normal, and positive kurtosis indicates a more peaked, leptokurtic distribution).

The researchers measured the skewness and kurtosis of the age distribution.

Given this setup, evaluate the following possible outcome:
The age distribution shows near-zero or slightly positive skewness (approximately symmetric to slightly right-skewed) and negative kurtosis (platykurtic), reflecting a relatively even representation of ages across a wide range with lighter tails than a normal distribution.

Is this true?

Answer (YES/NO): NO